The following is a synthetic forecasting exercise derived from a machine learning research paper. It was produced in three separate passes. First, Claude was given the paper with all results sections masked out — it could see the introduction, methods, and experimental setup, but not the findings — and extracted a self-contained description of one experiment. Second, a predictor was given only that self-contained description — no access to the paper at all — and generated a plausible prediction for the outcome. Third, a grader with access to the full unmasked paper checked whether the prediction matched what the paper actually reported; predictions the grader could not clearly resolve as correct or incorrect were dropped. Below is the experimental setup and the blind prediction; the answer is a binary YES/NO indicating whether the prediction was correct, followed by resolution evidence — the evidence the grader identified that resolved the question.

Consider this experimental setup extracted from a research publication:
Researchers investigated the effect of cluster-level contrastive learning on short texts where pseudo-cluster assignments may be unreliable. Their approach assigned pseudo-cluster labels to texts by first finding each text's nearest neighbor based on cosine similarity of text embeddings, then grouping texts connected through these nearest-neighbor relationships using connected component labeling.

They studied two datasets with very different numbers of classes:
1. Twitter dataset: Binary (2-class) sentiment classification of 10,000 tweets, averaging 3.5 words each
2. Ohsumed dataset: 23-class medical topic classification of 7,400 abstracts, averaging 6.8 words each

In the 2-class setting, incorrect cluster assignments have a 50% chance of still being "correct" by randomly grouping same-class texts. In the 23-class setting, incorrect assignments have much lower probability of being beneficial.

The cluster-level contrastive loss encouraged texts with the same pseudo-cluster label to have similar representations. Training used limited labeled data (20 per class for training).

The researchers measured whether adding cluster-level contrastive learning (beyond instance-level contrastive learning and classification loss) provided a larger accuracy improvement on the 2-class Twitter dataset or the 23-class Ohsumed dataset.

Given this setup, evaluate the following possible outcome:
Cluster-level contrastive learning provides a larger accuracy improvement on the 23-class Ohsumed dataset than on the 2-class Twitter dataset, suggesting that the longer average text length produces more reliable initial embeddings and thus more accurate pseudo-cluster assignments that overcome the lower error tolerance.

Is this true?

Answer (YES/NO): NO